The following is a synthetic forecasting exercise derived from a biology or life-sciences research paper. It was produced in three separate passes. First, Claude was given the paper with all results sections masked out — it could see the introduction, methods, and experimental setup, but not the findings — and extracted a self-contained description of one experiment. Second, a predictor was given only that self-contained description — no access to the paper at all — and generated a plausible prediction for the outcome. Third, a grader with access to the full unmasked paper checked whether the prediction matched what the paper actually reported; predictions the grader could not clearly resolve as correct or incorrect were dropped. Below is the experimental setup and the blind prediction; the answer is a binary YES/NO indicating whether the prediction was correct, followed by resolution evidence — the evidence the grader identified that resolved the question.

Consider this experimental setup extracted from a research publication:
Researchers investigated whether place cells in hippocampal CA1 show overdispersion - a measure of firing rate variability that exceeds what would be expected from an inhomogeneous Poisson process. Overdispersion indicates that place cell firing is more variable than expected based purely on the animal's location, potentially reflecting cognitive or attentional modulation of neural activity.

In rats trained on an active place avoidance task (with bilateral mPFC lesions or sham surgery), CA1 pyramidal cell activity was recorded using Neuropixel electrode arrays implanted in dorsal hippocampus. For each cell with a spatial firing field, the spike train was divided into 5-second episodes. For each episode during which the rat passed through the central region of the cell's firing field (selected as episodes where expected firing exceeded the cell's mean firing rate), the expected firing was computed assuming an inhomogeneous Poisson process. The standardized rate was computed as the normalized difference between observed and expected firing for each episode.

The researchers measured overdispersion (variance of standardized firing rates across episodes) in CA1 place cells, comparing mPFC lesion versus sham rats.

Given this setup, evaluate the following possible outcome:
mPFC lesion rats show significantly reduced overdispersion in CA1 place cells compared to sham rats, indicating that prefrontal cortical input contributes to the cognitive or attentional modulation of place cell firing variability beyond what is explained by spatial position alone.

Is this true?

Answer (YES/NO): YES